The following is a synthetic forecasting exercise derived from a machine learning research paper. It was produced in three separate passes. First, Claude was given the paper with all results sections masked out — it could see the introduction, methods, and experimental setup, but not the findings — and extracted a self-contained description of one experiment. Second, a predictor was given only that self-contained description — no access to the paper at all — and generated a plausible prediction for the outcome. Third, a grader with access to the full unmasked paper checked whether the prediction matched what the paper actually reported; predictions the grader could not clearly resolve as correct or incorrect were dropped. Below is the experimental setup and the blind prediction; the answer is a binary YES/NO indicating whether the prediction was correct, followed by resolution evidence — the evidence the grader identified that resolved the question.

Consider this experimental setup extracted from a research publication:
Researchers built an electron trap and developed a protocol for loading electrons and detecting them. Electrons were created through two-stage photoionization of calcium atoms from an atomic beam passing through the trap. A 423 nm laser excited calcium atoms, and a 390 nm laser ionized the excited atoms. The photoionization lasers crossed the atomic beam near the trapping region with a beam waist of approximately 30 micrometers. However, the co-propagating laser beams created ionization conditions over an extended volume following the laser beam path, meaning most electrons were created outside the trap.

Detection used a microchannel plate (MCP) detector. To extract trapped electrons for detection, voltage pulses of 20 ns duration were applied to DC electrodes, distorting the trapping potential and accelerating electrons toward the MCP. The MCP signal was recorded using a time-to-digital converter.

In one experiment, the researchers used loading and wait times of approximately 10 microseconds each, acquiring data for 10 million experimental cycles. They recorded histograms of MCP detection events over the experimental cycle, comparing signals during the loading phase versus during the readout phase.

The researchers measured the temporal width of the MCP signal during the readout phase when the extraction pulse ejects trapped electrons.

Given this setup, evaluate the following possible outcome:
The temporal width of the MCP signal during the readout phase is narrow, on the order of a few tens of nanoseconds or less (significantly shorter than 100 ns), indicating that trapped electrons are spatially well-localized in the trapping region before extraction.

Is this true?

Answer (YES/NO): YES